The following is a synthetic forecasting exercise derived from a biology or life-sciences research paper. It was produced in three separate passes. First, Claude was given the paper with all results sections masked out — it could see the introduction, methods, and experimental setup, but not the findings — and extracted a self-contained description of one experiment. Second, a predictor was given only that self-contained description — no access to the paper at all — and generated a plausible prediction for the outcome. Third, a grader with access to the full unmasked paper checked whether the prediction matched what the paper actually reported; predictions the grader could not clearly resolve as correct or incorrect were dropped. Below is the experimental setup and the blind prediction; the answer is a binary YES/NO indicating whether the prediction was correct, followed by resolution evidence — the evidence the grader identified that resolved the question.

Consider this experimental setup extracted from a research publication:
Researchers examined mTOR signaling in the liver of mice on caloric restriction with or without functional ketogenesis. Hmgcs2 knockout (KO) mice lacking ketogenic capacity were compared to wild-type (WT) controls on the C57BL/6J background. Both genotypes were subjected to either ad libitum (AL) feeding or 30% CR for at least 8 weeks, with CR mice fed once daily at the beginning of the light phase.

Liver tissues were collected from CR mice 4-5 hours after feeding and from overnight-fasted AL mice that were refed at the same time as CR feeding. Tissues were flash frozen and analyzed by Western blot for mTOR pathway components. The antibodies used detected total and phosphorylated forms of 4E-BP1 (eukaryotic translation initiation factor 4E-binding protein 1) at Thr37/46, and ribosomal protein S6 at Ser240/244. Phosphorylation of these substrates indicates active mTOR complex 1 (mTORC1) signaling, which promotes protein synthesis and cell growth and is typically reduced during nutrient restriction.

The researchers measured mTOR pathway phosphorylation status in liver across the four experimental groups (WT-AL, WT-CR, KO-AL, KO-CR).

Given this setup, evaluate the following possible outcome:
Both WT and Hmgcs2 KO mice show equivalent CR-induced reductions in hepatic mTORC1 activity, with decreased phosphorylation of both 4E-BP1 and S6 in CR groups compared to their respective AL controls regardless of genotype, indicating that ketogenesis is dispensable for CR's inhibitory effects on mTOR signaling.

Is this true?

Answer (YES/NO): NO